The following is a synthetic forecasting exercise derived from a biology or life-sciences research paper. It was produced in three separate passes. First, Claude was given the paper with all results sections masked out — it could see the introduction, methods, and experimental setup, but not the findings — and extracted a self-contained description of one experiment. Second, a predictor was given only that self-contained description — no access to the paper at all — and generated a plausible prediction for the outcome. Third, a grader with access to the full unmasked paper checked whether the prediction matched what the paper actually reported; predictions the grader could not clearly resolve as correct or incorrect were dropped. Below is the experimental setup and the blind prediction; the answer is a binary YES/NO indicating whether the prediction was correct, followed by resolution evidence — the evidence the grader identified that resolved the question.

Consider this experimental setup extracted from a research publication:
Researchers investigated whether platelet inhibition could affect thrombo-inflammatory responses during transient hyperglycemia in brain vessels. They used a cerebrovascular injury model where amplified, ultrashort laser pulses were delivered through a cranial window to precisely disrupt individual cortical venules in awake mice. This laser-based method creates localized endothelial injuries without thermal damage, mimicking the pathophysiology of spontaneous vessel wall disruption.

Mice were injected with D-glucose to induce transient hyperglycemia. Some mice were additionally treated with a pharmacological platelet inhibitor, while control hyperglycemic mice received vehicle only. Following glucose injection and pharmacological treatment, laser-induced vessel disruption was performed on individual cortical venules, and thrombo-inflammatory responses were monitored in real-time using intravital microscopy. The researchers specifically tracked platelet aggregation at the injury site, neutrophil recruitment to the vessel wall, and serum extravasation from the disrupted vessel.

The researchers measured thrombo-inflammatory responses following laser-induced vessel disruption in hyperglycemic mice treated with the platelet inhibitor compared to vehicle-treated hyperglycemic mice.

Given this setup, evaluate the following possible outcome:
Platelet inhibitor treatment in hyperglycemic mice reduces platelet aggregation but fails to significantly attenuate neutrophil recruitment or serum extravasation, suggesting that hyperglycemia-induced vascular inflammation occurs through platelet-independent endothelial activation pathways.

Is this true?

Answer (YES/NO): NO